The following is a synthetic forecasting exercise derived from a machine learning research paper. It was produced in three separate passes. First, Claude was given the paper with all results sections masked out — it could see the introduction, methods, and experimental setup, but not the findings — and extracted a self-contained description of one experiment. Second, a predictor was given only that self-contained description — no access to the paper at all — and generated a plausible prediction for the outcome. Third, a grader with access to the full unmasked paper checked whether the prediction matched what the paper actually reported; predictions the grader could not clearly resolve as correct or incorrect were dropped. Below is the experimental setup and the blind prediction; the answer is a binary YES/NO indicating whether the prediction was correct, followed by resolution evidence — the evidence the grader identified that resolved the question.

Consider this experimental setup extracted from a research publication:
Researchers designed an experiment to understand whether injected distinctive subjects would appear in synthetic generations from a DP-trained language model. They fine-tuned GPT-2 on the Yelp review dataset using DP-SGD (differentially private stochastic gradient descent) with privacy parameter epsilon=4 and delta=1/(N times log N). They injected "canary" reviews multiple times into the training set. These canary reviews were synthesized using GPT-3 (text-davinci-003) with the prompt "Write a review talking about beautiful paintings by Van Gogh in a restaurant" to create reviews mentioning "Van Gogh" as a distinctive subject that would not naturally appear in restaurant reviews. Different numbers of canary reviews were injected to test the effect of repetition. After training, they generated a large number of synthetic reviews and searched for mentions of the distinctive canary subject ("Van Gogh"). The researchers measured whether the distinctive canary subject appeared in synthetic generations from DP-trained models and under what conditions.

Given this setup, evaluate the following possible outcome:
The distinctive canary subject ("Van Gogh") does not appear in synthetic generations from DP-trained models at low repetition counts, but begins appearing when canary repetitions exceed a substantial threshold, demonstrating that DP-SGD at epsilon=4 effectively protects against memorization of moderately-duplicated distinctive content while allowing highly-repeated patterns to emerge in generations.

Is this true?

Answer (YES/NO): YES